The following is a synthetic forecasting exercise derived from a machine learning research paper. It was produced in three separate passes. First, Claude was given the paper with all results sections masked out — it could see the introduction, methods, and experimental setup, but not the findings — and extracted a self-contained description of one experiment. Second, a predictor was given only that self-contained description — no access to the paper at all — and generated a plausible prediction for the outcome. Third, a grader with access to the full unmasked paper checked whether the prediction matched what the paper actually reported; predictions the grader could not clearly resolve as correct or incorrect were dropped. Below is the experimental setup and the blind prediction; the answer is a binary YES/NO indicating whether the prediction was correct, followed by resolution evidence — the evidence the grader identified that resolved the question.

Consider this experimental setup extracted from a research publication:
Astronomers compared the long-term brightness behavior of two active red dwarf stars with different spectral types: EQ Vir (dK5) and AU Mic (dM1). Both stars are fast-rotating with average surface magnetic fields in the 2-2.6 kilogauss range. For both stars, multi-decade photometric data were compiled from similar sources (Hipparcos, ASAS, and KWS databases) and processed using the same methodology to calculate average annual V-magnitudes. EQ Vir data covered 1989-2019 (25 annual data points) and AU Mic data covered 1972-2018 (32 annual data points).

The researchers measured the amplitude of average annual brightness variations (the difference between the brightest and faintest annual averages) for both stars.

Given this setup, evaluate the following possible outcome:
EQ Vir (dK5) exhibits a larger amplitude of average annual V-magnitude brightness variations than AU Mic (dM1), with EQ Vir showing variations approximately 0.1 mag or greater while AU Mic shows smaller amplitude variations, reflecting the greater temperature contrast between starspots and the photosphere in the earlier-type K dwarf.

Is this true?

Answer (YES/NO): NO